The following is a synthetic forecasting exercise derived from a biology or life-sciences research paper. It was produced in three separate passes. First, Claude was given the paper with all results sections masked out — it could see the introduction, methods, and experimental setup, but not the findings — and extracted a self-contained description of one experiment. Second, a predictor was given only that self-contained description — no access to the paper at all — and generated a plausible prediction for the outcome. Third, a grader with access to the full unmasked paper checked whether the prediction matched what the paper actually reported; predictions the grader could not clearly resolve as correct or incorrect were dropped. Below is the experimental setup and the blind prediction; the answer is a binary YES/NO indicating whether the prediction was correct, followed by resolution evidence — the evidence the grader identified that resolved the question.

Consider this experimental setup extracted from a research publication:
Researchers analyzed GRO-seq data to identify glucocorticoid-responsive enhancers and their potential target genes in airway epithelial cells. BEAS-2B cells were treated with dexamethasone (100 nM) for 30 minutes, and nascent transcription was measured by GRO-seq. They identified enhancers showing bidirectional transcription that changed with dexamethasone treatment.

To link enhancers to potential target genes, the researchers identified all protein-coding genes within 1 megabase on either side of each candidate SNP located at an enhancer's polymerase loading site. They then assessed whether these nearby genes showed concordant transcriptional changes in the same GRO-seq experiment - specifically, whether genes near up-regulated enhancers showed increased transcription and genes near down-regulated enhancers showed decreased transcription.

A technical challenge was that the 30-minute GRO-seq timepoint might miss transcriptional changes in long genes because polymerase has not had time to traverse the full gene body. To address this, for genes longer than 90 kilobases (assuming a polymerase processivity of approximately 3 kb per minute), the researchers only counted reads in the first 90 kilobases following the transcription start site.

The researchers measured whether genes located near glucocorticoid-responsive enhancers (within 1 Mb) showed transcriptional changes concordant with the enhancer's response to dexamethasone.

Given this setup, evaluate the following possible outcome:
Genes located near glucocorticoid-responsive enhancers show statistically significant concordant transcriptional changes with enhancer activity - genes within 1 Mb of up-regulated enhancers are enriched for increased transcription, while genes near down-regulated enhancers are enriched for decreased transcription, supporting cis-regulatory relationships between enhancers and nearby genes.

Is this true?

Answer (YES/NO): YES